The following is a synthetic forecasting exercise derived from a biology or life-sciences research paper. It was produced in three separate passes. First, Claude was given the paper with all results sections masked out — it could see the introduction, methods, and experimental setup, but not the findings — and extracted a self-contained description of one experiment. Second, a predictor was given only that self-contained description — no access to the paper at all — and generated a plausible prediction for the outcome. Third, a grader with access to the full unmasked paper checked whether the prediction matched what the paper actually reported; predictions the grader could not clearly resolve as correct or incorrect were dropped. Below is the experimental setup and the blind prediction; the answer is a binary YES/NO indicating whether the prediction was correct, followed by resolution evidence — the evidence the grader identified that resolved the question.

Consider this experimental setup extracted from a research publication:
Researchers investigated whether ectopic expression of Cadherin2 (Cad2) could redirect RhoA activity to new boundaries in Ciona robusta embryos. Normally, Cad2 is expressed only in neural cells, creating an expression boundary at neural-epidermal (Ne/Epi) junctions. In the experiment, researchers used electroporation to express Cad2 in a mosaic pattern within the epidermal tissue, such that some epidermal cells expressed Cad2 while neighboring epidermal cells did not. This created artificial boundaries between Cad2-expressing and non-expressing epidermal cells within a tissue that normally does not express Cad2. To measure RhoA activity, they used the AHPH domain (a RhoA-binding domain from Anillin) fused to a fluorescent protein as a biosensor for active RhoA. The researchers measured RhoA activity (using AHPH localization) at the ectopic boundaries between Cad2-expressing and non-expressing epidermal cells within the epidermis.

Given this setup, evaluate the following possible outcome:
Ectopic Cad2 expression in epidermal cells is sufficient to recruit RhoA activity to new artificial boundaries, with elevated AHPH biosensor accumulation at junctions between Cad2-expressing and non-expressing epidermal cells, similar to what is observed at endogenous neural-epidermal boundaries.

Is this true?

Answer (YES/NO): YES